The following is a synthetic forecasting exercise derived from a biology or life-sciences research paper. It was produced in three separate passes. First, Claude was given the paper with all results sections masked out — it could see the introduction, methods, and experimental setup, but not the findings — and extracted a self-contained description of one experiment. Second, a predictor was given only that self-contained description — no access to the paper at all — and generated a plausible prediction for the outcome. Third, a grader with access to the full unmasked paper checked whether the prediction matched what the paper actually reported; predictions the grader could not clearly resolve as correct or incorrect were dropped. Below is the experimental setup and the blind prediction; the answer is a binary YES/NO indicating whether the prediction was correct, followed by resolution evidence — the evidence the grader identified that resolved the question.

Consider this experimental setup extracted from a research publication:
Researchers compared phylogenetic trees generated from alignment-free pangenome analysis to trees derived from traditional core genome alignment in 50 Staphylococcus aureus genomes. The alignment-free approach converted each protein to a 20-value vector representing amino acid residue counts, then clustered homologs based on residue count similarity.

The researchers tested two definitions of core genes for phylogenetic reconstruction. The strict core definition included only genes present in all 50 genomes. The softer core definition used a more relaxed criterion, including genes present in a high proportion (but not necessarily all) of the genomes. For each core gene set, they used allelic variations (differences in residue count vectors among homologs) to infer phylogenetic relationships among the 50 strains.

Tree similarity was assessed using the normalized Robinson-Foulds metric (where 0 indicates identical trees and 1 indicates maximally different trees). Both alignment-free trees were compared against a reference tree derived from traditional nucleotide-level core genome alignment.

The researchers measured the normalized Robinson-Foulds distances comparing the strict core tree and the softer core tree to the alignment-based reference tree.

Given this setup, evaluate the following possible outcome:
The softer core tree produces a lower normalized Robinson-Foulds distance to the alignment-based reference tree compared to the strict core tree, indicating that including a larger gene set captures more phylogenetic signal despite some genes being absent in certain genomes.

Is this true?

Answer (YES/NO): YES